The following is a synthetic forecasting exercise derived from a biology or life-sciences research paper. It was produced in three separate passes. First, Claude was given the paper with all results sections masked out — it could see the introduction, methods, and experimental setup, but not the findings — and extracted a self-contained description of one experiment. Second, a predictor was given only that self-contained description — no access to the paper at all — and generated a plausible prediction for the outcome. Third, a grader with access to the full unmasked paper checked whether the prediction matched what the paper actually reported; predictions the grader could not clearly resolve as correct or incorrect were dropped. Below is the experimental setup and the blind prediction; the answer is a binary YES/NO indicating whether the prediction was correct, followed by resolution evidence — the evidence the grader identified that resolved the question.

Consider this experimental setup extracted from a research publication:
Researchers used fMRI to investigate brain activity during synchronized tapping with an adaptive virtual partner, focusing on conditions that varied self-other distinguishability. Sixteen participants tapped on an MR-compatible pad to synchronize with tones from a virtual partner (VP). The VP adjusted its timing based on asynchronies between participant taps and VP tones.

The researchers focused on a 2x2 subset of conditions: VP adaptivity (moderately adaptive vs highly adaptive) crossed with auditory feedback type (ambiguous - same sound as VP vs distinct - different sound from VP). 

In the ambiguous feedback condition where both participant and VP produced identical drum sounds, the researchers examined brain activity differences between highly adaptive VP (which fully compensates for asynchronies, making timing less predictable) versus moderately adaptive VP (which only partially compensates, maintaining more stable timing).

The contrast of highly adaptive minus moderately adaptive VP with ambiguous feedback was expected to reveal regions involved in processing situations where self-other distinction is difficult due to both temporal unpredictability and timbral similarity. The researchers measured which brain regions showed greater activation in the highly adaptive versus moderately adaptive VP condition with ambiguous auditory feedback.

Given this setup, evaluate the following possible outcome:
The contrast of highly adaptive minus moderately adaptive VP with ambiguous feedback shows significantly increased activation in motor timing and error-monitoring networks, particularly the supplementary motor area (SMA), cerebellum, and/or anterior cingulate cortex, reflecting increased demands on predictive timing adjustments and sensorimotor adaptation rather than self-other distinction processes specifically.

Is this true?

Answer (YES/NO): NO